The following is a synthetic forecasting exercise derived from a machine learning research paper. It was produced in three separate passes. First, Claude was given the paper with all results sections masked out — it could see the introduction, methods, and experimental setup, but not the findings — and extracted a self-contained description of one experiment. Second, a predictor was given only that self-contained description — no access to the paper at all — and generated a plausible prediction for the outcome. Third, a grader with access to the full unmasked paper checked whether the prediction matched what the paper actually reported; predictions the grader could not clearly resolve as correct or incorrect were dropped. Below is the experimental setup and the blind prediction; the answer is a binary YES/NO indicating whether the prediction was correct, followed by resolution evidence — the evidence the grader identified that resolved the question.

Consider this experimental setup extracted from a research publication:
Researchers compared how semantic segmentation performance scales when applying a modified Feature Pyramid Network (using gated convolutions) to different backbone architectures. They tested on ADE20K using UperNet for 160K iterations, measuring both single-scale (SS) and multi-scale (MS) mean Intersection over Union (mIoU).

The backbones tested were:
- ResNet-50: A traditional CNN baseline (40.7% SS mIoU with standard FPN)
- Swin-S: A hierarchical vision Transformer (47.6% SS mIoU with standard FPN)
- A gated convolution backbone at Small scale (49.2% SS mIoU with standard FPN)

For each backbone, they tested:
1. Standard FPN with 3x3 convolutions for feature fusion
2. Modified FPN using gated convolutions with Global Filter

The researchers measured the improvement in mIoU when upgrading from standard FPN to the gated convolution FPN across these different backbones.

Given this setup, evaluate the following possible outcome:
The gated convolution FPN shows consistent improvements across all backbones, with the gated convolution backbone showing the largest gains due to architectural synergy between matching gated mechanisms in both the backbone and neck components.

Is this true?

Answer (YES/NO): NO